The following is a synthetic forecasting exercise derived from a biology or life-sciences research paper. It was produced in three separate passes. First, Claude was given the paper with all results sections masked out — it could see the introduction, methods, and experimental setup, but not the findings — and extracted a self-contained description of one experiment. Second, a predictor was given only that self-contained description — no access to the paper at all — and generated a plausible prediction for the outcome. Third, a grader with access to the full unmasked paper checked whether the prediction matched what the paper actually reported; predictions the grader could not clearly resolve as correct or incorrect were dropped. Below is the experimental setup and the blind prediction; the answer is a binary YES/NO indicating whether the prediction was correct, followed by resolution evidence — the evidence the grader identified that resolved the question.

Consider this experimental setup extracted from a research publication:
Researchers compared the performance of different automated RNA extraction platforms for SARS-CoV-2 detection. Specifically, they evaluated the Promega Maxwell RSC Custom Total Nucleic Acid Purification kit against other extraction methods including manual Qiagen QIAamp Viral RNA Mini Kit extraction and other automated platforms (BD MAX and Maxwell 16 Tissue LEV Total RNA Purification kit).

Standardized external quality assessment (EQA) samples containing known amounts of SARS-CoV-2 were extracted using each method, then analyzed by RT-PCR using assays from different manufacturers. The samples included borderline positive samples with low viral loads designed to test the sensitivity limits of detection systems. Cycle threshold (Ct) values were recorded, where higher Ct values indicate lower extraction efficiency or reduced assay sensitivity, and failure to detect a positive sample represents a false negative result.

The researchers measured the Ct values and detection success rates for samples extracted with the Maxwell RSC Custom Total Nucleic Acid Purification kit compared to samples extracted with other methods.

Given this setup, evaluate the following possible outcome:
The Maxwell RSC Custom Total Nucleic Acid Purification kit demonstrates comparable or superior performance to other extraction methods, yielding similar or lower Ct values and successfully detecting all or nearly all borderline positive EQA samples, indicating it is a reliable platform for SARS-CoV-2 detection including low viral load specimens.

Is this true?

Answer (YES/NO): NO